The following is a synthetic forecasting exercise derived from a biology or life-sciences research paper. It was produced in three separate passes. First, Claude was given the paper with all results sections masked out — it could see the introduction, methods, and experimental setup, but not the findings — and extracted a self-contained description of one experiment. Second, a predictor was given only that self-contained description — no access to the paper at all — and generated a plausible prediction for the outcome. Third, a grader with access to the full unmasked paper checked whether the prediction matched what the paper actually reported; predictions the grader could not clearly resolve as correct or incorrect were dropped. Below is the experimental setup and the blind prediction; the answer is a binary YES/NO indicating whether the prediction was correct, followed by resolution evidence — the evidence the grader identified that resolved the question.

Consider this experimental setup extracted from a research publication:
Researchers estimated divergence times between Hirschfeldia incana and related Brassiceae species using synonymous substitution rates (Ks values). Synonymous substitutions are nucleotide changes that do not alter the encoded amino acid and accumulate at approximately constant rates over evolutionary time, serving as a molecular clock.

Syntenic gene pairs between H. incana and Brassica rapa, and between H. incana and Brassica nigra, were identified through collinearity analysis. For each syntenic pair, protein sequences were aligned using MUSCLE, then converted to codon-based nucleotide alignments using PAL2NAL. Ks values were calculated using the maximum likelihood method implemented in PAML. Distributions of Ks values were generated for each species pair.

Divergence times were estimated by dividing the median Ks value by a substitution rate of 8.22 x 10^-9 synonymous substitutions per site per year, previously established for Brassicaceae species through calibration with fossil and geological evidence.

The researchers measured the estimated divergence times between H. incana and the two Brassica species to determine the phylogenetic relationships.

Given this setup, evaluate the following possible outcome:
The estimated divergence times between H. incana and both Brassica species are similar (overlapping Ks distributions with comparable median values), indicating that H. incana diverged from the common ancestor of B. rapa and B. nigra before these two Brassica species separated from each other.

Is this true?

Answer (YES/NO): NO